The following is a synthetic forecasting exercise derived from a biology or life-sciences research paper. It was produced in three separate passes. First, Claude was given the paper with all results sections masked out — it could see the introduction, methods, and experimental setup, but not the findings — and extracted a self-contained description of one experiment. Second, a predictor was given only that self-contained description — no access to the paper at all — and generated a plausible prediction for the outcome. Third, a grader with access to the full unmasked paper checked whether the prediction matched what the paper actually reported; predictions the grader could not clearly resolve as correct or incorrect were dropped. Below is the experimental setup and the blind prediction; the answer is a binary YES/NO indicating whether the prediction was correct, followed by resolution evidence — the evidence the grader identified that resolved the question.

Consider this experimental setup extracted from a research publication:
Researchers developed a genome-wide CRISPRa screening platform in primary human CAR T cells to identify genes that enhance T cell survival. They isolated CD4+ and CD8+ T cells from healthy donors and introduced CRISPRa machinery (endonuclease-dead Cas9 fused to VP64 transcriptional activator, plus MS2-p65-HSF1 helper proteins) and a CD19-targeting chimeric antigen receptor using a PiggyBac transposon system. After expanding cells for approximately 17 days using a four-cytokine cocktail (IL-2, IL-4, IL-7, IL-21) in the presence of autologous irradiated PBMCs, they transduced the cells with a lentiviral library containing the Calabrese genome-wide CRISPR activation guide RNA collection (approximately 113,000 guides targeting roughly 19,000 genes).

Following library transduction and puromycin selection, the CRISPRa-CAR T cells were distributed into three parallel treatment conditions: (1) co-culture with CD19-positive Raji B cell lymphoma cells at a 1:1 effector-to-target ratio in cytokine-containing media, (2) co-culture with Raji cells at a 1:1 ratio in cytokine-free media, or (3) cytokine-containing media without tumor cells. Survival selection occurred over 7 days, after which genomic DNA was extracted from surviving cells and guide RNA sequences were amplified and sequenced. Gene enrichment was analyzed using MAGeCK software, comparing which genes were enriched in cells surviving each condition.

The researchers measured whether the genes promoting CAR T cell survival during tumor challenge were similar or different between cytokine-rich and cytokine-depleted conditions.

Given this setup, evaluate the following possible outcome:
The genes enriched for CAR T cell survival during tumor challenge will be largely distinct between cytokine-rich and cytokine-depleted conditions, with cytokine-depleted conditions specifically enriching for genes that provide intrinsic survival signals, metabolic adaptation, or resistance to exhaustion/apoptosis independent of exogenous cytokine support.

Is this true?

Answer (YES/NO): NO